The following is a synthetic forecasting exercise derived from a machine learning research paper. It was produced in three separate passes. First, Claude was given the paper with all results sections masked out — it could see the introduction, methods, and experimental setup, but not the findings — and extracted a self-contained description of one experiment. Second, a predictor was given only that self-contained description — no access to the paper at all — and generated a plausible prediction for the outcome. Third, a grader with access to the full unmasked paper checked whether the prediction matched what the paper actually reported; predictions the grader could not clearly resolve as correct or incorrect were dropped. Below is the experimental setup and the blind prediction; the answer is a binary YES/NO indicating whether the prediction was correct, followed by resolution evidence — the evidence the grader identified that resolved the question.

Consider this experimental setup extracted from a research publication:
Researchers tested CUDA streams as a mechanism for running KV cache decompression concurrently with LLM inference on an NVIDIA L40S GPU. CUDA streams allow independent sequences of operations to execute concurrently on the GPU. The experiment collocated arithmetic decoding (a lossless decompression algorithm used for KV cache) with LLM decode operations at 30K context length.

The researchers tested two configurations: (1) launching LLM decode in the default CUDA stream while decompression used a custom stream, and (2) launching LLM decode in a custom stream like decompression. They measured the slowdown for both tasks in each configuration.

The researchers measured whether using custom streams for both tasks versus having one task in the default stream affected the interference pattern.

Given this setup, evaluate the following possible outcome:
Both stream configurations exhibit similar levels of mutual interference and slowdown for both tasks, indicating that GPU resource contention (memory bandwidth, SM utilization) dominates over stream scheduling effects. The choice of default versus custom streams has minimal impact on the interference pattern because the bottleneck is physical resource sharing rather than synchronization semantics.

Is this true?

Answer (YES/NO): NO